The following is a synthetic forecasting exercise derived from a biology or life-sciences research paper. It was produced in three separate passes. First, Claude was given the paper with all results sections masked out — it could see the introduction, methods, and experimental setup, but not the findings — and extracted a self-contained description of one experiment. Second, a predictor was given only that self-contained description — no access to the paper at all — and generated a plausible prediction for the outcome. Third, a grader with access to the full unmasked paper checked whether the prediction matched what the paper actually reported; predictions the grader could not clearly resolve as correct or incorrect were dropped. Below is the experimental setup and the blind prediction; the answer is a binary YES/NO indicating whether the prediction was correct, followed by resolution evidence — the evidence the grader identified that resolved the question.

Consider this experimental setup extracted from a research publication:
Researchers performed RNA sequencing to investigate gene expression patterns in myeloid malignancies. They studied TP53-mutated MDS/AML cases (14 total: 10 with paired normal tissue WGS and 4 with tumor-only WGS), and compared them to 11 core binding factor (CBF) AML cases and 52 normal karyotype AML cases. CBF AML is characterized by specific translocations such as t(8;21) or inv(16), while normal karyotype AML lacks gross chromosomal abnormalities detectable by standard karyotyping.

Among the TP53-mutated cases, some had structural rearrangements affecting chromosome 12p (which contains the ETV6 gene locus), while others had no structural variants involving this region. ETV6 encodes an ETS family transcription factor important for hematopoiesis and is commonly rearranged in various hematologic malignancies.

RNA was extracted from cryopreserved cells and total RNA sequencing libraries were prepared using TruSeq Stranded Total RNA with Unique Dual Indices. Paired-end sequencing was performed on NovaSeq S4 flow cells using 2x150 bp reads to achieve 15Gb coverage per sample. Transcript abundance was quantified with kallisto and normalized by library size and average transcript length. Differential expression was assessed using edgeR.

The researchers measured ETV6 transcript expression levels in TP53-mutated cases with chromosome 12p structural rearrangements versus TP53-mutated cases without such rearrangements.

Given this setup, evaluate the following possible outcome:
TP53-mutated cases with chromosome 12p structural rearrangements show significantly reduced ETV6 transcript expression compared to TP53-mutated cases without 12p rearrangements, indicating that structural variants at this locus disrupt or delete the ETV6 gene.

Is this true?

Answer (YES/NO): NO